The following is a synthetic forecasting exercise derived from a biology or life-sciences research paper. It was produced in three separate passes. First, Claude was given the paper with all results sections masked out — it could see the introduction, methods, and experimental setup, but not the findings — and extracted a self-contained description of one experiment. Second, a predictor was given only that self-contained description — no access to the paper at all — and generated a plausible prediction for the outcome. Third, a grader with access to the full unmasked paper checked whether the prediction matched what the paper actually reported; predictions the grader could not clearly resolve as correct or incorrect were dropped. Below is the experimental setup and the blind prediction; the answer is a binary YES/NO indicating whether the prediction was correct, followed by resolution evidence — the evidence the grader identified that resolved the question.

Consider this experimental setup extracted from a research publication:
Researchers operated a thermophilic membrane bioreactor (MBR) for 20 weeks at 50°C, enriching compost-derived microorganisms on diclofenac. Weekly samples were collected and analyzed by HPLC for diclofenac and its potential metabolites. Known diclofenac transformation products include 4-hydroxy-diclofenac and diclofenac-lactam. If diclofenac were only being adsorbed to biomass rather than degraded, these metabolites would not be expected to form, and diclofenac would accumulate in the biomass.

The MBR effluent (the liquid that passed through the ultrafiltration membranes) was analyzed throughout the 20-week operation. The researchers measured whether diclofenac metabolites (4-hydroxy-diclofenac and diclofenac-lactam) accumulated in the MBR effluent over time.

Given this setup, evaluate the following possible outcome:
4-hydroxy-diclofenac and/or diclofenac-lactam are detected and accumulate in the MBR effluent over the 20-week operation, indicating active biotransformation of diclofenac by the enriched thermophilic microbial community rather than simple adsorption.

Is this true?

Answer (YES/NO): NO